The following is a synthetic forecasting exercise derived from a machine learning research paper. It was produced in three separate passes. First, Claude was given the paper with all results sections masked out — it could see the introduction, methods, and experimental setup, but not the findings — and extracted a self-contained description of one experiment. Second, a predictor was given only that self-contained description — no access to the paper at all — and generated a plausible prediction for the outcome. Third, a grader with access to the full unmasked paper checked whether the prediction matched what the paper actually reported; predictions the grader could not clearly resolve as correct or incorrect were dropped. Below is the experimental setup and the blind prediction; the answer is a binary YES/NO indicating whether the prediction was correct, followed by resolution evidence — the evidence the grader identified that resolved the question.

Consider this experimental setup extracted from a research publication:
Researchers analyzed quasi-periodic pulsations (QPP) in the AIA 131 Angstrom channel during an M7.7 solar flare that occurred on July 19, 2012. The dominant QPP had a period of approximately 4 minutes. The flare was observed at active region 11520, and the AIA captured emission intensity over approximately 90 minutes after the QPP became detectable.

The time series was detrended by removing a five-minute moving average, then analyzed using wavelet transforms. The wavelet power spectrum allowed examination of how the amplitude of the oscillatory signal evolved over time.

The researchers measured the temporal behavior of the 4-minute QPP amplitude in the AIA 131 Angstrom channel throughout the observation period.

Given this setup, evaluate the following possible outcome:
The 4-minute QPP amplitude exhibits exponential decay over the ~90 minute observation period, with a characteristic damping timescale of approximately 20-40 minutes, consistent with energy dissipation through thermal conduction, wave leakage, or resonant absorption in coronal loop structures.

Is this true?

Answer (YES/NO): NO